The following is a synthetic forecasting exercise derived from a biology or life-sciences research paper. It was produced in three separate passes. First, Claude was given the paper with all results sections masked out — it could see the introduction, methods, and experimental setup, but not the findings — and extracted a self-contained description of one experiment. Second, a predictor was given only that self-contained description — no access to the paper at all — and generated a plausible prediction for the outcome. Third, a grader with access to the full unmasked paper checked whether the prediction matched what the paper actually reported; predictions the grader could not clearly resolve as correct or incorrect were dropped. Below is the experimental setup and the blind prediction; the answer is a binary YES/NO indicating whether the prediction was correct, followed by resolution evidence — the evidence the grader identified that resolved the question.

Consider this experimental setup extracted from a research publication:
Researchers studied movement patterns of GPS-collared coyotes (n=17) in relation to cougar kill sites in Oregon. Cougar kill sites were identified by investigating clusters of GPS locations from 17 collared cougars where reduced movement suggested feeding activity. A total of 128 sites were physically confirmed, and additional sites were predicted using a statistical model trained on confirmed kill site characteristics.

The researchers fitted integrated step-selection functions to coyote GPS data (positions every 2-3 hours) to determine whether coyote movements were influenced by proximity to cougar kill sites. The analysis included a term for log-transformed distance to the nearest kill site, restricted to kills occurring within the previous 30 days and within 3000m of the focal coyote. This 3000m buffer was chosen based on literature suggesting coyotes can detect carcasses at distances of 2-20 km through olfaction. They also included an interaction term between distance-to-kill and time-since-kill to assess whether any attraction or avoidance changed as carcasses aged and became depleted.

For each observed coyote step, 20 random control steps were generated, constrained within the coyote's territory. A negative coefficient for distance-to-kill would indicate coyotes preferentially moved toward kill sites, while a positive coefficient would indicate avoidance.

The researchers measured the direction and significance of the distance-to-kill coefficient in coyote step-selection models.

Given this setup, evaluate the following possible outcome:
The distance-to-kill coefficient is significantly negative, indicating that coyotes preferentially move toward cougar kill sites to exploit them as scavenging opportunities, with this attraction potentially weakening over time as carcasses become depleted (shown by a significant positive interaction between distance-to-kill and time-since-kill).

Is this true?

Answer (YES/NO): YES